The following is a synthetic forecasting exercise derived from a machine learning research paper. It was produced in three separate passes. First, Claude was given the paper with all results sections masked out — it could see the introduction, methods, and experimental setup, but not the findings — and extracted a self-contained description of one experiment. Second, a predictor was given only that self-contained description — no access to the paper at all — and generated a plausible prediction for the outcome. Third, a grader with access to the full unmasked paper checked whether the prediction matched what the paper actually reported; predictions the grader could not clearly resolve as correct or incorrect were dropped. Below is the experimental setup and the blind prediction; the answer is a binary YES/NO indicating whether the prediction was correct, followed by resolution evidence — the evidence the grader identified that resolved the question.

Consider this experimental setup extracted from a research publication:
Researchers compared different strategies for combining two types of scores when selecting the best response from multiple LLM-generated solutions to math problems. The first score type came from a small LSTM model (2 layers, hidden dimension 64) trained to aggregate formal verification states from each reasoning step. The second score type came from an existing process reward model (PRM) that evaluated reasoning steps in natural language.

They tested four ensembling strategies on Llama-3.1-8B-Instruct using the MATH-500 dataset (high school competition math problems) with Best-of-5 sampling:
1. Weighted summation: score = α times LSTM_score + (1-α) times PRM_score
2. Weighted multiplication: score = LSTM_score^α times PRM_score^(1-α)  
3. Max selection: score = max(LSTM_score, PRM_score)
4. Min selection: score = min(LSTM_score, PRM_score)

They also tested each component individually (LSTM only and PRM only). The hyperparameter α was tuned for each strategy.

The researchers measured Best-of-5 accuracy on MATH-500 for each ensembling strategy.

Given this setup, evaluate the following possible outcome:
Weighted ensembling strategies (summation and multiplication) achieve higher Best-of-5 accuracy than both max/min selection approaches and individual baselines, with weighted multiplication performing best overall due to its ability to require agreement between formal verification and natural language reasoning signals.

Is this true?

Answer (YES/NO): YES